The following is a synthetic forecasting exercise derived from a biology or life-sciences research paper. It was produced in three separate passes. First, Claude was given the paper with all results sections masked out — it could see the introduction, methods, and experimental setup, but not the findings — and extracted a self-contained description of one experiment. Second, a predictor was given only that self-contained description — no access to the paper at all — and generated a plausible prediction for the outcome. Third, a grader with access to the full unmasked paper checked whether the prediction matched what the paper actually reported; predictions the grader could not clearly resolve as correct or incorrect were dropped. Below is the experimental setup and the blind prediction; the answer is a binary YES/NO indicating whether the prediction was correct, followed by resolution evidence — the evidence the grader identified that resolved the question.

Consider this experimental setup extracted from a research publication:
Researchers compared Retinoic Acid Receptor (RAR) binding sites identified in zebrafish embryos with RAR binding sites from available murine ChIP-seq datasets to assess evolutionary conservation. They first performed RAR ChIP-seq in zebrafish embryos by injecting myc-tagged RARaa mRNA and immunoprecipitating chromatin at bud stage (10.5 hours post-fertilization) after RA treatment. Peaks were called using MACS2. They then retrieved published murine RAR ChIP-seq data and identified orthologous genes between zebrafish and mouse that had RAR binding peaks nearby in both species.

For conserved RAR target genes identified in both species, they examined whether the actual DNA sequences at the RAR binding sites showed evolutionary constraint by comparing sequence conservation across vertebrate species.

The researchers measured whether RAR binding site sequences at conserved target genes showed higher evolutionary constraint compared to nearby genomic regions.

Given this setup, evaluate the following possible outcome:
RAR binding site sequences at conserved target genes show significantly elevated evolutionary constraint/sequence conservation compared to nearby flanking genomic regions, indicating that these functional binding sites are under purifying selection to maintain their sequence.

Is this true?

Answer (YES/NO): NO